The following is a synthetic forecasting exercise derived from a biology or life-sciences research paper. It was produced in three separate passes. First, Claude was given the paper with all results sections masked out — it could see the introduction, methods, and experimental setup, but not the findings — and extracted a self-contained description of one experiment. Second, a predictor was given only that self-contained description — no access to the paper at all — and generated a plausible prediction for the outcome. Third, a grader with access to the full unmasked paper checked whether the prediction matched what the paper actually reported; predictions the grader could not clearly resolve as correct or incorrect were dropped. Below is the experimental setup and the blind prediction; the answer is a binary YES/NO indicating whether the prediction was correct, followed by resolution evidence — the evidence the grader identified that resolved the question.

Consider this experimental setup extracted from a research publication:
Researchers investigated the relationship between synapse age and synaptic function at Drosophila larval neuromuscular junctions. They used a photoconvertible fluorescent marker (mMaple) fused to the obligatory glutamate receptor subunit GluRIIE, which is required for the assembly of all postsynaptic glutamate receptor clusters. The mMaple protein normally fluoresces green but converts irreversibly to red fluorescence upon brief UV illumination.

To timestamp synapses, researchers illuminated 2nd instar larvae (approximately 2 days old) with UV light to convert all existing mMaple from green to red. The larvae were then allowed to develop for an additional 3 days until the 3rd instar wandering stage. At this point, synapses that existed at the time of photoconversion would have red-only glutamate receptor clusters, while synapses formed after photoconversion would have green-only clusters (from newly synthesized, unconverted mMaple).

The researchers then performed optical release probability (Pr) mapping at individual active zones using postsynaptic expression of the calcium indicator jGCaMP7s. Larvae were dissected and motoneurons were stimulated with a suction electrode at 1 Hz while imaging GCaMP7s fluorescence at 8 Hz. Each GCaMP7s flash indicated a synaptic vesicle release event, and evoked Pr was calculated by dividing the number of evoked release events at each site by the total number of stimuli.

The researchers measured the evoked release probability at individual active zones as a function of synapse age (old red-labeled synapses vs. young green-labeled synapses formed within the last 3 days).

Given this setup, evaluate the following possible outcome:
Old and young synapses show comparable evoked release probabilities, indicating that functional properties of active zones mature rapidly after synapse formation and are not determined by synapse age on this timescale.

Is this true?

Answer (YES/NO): NO